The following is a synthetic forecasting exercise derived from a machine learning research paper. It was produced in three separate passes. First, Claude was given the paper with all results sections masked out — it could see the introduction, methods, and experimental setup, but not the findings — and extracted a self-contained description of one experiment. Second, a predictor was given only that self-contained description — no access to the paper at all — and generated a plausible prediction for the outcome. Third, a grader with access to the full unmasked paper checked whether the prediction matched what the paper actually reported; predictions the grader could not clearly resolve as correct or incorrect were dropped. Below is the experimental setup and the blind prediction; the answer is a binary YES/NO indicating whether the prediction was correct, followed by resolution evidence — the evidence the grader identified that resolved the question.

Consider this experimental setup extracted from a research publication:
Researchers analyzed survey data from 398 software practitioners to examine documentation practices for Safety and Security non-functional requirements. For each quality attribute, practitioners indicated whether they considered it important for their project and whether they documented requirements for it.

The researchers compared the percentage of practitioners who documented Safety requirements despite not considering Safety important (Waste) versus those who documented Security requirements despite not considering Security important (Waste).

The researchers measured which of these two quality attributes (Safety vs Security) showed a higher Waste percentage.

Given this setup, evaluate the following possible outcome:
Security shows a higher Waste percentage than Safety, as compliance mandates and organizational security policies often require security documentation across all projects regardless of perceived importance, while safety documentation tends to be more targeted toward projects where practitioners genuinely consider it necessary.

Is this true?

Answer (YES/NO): YES